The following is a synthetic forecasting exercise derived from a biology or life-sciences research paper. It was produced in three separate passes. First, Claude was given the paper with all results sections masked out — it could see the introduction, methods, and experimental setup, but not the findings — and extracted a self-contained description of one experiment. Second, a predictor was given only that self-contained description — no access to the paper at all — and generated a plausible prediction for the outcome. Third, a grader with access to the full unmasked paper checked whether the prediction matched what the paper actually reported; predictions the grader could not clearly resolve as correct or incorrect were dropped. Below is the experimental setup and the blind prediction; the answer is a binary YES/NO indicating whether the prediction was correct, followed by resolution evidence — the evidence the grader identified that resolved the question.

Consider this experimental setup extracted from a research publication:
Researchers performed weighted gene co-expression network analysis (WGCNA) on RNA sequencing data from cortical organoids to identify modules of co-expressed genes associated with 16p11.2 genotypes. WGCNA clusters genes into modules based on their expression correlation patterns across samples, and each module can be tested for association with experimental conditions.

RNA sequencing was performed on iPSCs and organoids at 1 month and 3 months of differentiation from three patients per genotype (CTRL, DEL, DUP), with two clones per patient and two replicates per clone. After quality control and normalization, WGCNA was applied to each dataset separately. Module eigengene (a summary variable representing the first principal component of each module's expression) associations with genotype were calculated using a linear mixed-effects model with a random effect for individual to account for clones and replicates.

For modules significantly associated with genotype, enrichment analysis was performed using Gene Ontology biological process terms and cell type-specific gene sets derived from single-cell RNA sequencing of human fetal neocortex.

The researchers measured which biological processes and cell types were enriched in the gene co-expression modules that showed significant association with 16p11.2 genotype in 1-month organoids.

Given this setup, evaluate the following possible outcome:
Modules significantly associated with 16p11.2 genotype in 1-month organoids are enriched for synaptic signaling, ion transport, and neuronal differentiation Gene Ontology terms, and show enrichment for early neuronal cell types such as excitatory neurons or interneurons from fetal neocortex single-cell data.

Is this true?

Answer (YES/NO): NO